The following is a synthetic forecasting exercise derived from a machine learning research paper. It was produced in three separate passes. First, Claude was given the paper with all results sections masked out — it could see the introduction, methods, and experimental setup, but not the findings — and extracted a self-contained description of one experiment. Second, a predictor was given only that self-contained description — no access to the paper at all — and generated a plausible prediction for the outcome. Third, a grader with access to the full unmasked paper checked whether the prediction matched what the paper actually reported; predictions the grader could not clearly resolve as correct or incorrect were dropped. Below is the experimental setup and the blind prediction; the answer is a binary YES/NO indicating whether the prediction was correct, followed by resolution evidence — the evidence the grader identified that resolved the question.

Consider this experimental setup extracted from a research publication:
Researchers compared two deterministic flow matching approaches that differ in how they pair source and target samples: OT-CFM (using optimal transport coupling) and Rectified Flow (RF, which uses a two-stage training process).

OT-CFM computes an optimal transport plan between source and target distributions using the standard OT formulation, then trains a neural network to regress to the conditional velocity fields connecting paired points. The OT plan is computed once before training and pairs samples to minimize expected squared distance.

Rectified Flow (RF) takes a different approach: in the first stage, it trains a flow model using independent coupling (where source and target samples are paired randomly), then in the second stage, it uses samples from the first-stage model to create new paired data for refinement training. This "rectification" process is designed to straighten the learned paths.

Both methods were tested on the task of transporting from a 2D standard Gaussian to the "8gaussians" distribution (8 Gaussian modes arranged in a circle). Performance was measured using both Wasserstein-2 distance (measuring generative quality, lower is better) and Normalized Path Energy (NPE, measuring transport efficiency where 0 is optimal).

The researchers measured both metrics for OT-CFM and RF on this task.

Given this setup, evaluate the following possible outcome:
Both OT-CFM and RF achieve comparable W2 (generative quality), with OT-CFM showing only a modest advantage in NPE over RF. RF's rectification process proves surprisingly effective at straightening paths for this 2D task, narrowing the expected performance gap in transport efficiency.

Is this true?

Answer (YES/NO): NO